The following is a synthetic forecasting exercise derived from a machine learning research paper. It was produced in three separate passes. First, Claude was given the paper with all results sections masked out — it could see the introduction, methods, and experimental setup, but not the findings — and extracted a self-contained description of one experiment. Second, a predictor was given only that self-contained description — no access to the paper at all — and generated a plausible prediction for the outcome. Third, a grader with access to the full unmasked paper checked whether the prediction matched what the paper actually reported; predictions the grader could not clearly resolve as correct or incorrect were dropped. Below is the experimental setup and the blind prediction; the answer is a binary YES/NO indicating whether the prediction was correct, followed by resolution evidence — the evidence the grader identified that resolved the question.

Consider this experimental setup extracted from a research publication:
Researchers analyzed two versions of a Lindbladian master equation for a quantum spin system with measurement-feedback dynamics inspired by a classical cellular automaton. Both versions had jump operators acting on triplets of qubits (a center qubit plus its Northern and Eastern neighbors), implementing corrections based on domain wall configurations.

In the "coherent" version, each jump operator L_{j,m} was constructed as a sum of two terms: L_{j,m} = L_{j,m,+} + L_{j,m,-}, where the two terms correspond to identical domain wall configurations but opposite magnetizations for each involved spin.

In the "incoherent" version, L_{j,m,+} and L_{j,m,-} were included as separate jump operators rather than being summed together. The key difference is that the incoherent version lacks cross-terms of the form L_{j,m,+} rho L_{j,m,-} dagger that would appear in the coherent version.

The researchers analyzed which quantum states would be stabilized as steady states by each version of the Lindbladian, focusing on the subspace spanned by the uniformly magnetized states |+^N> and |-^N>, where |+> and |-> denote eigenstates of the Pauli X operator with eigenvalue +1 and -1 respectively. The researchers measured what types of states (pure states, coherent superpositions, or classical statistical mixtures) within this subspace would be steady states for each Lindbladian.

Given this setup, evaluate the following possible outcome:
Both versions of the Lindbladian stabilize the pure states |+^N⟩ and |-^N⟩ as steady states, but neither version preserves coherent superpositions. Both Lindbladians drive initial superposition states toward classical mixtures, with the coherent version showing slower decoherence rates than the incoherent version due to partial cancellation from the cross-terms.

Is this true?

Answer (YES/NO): NO